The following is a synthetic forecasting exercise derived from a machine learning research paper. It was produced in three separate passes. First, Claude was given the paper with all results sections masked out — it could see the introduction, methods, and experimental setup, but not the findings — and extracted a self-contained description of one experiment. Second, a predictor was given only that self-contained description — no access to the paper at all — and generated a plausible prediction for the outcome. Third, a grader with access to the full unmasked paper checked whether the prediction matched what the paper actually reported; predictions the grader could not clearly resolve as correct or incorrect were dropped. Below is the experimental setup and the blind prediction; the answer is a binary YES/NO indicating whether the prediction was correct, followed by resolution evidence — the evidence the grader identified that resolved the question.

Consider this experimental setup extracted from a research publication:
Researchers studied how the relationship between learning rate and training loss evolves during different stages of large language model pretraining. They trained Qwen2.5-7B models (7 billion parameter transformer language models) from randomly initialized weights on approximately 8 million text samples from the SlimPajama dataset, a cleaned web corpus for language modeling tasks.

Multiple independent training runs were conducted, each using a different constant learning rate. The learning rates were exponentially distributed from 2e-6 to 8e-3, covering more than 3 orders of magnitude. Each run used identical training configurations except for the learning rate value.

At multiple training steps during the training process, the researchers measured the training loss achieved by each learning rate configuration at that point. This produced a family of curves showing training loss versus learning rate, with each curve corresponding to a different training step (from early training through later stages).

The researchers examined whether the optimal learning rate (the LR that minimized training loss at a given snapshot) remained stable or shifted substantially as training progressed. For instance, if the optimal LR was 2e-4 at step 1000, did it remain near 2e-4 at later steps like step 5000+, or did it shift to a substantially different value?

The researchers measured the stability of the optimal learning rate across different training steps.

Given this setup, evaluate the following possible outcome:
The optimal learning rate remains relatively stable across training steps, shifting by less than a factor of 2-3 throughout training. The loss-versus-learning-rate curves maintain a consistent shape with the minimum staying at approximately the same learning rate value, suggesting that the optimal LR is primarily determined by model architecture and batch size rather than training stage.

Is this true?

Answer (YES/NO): YES